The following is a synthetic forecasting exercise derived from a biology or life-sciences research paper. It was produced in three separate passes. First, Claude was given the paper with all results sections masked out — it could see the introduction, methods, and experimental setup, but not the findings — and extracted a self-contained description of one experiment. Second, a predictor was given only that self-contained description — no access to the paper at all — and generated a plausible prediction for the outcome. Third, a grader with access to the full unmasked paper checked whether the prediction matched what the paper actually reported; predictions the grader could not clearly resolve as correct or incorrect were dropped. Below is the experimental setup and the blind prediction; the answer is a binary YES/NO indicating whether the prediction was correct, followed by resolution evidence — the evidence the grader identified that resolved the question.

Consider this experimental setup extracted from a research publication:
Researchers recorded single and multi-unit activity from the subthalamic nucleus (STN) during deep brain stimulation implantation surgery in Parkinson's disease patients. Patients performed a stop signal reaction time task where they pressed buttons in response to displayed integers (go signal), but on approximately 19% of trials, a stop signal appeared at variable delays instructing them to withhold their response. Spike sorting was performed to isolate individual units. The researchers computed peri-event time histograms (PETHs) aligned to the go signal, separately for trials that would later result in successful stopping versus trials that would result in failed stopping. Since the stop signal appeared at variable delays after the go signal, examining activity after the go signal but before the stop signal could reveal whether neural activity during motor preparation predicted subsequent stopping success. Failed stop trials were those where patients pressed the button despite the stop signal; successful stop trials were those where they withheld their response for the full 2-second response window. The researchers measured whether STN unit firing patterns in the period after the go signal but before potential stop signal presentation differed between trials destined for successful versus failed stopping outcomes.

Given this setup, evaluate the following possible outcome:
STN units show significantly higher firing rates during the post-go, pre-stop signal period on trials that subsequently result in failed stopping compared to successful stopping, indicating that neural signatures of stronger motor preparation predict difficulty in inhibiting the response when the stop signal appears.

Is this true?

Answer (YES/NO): YES